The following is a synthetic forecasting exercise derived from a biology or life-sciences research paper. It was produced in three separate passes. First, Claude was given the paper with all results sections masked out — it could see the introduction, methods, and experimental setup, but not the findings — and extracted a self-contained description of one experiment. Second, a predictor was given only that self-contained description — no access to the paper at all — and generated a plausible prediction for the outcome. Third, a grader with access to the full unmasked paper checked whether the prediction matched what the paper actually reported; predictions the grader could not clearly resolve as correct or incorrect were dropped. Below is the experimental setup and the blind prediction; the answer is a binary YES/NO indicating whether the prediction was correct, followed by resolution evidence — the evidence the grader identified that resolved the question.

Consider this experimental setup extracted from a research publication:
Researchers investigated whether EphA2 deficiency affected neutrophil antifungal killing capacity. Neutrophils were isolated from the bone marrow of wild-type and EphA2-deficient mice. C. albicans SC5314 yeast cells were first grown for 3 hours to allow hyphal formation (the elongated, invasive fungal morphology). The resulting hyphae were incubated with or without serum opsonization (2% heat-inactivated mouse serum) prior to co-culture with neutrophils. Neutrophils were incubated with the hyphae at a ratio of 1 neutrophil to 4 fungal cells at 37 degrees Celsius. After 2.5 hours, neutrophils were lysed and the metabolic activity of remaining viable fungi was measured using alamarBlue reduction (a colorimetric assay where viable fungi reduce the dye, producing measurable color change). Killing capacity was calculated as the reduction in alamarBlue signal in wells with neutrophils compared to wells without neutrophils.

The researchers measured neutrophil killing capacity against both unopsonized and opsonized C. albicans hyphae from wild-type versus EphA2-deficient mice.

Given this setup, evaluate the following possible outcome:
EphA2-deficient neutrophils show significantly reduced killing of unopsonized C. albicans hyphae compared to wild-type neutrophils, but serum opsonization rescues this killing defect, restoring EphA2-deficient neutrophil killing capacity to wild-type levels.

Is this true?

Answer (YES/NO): NO